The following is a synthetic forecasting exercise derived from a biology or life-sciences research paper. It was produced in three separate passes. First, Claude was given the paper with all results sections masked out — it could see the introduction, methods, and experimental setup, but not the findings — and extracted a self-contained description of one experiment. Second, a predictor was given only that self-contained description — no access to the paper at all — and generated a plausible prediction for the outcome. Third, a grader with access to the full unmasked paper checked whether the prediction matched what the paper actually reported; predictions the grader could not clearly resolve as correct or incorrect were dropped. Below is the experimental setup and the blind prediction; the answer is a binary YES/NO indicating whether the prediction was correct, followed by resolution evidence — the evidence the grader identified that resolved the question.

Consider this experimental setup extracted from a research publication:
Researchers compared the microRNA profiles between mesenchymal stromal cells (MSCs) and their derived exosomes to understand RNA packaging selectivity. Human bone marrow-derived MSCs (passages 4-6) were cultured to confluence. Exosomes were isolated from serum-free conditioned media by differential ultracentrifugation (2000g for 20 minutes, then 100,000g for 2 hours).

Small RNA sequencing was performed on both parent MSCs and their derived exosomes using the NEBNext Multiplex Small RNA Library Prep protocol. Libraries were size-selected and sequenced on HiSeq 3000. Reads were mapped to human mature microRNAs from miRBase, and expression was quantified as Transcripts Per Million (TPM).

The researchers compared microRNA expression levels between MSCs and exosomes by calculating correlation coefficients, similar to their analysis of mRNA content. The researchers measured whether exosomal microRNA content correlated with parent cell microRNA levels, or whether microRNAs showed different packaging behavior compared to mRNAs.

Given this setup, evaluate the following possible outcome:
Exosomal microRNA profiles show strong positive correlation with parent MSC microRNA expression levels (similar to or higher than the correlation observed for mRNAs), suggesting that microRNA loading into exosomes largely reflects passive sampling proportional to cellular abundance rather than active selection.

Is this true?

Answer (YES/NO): NO